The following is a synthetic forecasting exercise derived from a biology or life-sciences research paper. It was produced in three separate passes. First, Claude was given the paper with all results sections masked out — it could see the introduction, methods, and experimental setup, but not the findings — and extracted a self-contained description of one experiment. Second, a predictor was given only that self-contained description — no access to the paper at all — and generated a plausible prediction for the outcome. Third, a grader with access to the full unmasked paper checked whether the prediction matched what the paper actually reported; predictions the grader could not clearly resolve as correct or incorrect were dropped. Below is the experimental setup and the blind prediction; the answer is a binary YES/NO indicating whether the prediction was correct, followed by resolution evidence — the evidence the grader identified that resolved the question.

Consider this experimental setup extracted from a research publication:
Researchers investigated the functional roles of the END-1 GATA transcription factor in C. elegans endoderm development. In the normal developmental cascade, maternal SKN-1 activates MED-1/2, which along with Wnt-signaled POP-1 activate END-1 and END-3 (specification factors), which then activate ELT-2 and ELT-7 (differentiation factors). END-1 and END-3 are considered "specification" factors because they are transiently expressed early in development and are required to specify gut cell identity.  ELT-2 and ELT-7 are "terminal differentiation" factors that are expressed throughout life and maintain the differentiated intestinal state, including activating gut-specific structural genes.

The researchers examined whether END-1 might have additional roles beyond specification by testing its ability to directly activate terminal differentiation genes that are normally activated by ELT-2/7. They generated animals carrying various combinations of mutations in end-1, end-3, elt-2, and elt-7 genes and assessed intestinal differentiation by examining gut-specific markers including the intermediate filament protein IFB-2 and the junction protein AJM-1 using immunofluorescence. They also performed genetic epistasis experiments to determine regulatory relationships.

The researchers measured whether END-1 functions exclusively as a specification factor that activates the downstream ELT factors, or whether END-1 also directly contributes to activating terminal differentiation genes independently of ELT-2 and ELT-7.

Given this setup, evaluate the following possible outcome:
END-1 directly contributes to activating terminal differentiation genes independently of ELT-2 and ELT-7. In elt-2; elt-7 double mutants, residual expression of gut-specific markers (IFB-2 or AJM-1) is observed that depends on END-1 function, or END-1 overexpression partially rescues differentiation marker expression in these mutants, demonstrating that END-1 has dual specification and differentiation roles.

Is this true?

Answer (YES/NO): YES